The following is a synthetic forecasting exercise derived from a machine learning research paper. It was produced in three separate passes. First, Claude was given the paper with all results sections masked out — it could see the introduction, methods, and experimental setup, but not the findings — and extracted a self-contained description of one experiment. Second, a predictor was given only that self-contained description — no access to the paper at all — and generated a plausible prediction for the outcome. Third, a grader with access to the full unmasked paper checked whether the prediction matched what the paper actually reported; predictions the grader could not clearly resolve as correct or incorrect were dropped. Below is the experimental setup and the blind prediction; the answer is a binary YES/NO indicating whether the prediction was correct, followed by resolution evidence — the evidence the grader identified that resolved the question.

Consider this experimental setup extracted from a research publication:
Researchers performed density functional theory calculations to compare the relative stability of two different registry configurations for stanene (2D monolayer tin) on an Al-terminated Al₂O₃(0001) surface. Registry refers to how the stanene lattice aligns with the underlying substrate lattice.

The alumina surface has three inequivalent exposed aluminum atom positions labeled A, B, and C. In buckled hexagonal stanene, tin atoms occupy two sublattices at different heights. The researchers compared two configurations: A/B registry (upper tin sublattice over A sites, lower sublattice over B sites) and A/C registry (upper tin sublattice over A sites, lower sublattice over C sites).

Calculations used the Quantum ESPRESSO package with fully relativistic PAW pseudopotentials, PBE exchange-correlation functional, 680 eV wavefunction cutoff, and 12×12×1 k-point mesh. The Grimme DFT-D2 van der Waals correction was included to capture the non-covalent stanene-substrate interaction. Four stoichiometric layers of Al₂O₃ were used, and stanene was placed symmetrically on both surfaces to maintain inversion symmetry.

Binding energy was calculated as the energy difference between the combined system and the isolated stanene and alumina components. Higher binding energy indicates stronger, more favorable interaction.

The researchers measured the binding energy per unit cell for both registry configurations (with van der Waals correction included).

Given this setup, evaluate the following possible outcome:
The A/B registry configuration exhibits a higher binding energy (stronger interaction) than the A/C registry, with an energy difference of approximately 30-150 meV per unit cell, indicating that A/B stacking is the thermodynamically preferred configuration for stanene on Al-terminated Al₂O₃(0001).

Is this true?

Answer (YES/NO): NO